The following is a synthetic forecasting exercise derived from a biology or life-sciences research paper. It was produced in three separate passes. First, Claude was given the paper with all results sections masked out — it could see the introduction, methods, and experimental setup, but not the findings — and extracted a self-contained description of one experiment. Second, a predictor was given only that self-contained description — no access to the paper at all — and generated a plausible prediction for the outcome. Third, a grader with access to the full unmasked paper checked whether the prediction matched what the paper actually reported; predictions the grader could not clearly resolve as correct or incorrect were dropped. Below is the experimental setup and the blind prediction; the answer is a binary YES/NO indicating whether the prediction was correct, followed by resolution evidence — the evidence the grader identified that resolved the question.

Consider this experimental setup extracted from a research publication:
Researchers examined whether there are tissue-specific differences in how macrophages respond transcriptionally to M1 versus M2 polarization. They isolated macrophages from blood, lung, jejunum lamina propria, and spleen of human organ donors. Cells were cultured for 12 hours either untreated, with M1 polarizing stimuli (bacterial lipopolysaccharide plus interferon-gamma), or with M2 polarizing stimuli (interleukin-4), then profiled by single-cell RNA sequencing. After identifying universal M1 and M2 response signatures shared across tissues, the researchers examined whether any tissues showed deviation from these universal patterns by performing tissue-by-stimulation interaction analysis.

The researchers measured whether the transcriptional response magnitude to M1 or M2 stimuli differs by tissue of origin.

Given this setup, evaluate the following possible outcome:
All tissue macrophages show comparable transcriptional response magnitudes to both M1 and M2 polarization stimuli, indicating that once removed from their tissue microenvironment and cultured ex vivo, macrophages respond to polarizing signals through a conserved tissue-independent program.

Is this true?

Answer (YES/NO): NO